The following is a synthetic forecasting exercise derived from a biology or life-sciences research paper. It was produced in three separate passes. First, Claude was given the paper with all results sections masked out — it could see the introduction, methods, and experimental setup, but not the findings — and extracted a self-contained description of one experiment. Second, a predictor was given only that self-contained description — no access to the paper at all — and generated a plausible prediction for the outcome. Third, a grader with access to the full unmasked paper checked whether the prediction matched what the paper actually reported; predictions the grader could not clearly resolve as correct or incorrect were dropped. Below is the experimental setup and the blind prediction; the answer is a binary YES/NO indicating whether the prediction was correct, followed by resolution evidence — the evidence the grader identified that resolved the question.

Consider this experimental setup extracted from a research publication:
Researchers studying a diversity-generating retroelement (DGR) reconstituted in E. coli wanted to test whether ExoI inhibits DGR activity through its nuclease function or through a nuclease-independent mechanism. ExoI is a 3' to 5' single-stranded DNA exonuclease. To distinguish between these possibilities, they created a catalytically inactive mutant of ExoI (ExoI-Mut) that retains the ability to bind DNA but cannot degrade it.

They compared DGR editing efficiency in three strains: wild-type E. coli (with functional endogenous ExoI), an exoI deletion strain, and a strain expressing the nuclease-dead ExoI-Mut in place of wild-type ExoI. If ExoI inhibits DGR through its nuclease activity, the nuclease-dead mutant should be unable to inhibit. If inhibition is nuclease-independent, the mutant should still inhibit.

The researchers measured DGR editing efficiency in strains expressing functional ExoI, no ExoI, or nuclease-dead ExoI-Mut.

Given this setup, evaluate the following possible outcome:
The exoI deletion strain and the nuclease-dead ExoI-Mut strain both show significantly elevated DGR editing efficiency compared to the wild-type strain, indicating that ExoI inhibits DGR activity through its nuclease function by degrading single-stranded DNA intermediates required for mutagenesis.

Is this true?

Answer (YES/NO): NO